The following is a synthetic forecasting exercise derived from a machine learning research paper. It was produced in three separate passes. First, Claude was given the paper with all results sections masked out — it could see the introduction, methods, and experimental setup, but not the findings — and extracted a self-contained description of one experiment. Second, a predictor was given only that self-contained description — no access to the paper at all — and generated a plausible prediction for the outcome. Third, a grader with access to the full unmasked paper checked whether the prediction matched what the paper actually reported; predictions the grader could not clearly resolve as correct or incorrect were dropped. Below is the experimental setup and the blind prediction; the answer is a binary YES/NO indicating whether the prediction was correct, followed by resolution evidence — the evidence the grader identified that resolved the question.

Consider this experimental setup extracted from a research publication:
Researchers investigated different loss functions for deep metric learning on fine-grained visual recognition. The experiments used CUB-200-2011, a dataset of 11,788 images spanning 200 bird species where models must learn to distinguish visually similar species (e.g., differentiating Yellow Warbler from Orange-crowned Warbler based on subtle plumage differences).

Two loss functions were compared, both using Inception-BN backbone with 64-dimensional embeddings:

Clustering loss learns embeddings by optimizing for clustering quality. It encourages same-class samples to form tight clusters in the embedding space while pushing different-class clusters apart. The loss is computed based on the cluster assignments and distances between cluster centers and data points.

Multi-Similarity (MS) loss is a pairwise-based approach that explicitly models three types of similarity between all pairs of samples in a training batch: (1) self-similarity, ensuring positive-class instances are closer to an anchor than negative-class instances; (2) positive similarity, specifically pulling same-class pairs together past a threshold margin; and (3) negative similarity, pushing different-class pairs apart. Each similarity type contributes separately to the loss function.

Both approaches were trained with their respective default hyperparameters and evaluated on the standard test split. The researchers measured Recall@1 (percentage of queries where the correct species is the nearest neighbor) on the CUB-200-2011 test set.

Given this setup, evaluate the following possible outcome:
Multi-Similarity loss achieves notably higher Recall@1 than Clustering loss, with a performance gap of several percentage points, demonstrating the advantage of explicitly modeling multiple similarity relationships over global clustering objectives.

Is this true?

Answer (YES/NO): YES